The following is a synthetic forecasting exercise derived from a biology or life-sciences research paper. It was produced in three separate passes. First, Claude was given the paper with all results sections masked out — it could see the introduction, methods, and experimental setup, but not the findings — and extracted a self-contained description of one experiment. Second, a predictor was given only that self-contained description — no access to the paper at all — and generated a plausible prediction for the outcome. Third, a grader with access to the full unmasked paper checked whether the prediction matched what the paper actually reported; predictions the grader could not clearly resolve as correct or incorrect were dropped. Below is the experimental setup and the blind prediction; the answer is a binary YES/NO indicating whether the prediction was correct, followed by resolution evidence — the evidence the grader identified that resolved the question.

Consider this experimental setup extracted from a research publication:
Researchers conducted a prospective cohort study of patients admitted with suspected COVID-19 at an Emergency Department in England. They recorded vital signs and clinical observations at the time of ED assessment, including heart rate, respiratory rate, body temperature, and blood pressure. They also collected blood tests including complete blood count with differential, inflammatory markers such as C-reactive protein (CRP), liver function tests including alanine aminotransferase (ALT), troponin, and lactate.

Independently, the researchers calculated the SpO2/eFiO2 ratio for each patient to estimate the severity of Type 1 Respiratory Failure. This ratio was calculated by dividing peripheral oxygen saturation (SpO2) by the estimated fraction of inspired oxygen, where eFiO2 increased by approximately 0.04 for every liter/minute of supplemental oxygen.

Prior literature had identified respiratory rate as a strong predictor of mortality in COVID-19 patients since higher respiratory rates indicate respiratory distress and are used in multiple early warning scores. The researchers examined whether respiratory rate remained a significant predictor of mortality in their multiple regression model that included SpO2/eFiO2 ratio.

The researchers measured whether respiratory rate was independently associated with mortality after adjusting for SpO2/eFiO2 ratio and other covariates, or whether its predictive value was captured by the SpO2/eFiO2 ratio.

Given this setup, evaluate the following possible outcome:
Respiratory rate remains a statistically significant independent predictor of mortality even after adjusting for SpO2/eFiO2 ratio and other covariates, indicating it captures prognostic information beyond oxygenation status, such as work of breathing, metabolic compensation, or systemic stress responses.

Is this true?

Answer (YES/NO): NO